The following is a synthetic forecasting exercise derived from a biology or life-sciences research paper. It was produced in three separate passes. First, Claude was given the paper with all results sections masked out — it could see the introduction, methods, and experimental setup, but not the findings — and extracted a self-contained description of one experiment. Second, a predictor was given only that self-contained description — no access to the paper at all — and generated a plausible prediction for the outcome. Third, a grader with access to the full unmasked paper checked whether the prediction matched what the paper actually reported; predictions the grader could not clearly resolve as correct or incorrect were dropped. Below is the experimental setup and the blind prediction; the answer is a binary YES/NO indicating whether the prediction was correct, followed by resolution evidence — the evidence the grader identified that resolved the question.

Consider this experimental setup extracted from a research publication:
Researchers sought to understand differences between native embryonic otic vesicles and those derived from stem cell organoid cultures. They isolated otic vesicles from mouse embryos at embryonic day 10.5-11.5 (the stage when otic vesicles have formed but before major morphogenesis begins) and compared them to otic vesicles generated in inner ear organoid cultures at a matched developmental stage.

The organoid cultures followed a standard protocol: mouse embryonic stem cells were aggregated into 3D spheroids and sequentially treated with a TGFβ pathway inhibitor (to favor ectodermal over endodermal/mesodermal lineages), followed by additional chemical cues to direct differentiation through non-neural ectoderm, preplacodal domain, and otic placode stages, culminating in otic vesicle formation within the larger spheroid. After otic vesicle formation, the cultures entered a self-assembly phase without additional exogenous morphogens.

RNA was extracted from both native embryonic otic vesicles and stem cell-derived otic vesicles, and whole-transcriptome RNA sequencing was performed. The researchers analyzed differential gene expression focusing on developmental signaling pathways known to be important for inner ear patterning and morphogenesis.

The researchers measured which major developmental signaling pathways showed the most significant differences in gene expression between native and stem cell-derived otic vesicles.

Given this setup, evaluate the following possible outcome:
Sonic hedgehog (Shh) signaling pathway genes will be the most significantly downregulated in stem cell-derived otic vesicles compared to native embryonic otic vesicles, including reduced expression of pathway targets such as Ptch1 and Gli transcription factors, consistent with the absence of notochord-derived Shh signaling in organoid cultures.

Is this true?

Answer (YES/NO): NO